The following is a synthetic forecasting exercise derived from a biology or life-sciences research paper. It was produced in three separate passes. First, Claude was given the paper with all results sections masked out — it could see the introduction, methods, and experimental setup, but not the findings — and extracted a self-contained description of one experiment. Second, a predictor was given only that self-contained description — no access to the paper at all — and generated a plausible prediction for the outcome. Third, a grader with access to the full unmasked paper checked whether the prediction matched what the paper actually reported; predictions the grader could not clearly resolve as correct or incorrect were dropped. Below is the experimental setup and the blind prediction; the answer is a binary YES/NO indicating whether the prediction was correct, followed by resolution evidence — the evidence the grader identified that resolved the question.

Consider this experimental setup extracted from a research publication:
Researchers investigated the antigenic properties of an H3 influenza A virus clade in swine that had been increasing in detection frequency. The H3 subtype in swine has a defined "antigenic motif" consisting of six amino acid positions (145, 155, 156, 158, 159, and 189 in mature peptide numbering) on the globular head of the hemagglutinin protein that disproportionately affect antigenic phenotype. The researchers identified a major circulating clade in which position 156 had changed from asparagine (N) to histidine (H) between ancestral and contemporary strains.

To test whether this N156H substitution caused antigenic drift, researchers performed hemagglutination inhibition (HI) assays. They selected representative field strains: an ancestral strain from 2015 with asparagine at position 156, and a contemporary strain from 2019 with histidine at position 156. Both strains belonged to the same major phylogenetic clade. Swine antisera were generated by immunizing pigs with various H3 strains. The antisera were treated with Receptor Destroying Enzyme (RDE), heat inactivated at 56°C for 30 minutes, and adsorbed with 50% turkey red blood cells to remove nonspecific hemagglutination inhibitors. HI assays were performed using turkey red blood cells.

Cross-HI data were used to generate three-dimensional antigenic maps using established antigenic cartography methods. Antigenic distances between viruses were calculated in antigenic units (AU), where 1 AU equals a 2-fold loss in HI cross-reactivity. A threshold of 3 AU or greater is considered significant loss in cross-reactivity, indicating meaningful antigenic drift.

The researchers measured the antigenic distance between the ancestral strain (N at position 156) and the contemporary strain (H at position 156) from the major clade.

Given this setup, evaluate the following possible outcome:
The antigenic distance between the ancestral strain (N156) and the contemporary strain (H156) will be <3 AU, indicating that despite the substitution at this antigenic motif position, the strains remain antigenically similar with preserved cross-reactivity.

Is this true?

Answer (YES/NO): YES